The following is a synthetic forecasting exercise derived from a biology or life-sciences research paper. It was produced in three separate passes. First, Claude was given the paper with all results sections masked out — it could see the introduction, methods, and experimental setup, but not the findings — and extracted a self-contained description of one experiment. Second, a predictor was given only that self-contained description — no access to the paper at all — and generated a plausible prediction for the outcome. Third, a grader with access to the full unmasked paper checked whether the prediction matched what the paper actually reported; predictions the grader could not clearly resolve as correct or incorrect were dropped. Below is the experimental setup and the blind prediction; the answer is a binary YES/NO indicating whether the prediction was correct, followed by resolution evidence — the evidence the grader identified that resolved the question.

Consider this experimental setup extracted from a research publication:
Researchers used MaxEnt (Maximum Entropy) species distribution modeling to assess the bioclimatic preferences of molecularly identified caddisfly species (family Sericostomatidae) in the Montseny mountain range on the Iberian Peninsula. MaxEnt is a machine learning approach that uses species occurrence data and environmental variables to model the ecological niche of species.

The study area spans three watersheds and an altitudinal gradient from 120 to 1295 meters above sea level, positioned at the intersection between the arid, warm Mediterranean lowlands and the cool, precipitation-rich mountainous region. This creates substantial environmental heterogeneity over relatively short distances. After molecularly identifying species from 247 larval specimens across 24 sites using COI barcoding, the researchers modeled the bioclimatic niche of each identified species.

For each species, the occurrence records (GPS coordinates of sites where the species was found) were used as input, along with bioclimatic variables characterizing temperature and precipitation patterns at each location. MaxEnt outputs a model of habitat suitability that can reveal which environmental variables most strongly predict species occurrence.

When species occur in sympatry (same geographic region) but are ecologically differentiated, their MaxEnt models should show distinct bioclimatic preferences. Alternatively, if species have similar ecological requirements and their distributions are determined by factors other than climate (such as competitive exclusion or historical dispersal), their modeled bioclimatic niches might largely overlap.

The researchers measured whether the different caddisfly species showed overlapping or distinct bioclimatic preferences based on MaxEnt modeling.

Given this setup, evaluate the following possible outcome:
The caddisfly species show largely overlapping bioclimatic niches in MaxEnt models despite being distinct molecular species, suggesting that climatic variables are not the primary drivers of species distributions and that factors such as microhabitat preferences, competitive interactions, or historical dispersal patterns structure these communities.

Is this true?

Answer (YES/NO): YES